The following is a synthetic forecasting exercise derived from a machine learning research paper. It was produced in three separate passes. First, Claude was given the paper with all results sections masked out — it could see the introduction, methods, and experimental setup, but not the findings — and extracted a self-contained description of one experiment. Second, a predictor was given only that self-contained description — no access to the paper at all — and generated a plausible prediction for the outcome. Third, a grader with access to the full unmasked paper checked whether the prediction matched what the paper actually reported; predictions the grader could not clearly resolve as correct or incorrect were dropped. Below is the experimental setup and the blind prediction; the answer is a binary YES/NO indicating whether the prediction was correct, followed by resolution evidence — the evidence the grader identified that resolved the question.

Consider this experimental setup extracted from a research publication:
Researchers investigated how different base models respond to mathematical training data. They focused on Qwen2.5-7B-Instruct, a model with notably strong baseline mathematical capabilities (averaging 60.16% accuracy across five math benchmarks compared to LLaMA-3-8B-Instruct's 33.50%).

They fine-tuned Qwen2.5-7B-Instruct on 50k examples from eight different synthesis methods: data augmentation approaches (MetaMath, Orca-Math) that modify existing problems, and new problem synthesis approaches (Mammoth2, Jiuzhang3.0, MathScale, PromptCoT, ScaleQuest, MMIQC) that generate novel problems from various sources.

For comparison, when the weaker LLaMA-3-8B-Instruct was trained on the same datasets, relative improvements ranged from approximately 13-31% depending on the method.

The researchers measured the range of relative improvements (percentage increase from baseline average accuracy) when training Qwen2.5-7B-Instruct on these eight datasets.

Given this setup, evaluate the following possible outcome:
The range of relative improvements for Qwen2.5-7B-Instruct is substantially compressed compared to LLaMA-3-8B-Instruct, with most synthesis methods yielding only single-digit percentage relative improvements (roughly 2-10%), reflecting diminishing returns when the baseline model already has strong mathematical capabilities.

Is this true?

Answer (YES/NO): YES